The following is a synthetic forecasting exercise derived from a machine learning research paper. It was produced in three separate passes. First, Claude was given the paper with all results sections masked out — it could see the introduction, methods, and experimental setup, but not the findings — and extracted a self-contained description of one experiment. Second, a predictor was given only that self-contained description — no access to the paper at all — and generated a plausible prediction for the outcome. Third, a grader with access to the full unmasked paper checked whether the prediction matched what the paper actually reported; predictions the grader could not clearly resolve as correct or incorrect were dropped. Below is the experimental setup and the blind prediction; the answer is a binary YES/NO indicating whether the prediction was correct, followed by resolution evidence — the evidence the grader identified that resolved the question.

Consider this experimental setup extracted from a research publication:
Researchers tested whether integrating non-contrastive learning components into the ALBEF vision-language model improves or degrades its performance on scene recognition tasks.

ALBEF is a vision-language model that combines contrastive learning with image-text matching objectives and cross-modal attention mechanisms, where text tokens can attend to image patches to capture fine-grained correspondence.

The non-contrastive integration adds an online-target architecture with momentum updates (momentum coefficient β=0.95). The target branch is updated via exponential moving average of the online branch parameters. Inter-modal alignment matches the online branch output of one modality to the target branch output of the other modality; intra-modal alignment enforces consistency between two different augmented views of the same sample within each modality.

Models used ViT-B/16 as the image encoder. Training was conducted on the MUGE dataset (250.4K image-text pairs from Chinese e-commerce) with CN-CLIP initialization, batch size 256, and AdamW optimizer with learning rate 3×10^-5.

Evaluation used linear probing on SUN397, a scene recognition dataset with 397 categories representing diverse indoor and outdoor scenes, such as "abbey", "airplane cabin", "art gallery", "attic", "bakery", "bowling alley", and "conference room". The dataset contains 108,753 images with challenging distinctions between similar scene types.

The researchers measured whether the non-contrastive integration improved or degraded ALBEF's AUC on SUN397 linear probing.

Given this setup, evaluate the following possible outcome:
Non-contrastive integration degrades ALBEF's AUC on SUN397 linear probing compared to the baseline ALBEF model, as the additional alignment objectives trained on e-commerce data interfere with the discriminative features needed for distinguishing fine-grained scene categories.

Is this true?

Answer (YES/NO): YES